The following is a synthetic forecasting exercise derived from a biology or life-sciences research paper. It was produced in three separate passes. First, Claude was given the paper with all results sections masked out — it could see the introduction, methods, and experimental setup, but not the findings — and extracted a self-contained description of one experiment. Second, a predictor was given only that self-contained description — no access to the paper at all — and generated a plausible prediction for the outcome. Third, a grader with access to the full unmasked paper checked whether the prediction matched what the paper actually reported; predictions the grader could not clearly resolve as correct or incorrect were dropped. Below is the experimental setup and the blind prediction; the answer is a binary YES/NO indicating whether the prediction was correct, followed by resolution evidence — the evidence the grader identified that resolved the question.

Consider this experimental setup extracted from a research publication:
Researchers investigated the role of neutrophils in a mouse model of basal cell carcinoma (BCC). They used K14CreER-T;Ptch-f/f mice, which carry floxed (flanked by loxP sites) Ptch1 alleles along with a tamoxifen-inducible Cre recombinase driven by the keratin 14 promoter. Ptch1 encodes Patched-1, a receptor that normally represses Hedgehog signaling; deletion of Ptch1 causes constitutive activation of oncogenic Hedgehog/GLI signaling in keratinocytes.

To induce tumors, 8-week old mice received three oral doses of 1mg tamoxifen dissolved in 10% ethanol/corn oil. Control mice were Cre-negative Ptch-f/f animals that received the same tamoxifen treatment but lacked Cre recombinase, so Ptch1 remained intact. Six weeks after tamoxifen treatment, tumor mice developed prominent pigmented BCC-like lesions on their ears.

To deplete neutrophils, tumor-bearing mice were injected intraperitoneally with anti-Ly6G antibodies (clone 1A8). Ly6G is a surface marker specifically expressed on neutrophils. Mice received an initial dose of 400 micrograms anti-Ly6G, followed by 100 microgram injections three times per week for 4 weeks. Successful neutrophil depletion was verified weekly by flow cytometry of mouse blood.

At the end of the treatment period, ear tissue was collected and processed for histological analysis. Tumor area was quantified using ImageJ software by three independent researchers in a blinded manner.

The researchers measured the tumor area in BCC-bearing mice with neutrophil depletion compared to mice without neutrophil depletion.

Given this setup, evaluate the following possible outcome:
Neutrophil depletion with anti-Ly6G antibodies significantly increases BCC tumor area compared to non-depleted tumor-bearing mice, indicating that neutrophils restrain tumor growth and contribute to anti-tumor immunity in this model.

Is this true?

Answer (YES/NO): YES